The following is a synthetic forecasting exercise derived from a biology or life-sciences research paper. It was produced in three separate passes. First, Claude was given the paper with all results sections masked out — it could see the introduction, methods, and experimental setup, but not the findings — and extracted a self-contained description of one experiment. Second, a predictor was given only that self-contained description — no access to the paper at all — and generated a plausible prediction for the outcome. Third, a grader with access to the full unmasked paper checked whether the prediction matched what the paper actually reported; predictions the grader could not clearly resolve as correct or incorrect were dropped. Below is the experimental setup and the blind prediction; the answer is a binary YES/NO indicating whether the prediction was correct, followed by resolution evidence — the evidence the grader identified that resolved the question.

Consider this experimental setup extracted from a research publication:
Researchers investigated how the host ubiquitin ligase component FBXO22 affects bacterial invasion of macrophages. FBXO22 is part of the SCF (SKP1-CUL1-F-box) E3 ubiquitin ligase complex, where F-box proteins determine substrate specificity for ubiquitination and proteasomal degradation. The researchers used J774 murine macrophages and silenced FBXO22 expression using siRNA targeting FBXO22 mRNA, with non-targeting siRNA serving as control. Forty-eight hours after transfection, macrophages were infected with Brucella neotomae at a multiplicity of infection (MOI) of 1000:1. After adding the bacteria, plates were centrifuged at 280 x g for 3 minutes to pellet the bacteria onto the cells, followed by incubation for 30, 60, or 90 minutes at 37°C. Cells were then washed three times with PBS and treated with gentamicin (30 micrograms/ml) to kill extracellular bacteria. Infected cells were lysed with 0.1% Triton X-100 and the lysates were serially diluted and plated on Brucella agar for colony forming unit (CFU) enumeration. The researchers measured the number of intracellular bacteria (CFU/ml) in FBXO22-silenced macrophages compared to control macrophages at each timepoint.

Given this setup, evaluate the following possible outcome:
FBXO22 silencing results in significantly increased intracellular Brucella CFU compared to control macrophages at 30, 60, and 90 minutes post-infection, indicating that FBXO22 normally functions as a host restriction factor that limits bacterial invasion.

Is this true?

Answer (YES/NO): NO